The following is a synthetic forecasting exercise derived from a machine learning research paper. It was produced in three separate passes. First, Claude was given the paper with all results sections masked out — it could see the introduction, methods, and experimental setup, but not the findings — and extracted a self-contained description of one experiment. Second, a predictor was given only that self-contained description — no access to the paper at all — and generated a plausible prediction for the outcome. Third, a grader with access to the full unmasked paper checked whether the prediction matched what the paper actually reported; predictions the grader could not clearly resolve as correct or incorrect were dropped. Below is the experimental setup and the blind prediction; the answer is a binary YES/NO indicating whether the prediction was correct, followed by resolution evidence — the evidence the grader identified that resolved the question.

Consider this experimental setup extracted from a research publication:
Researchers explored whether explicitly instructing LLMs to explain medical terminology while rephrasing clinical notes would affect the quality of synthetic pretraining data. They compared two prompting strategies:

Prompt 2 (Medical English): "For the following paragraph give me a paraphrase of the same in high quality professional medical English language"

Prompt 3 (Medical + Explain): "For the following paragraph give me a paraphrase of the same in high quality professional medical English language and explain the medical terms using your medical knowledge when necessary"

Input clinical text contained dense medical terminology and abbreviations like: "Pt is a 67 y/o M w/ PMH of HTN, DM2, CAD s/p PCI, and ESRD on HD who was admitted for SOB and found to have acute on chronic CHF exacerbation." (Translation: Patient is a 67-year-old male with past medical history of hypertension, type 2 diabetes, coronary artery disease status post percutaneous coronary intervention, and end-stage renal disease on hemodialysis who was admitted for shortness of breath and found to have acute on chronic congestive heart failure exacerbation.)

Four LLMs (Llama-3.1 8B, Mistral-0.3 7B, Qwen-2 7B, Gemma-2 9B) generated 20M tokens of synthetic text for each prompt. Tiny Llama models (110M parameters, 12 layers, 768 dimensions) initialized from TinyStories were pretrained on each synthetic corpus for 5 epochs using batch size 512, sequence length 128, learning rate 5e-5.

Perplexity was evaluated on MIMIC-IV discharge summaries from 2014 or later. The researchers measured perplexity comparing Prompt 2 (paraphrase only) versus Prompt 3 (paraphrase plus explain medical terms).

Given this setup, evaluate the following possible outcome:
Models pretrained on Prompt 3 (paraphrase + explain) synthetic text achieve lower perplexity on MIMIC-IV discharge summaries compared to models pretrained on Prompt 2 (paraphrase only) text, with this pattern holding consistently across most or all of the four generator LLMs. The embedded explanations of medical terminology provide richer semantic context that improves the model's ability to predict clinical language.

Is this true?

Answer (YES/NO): NO